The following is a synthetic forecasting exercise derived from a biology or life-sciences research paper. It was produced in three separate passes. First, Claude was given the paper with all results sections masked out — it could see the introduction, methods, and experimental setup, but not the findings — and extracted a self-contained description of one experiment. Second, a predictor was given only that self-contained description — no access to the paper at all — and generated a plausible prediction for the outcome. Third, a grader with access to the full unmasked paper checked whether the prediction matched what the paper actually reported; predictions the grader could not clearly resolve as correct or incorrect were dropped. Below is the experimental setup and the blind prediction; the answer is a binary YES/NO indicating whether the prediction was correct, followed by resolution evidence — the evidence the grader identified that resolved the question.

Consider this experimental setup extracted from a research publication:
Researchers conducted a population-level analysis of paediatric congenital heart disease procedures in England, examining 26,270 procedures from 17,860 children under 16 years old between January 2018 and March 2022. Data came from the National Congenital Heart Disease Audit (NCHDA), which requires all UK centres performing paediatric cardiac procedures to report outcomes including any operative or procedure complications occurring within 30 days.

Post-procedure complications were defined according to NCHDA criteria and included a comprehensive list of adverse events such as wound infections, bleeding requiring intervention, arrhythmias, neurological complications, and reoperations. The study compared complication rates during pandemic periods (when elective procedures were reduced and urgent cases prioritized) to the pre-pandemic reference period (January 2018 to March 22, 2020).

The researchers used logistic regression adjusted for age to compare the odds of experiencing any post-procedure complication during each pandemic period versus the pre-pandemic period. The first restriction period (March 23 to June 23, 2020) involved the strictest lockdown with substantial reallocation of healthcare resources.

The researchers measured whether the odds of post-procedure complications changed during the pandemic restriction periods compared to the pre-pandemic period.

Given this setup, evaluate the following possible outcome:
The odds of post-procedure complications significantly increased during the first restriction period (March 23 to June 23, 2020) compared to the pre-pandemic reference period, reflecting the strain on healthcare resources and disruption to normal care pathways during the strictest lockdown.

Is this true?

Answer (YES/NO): NO